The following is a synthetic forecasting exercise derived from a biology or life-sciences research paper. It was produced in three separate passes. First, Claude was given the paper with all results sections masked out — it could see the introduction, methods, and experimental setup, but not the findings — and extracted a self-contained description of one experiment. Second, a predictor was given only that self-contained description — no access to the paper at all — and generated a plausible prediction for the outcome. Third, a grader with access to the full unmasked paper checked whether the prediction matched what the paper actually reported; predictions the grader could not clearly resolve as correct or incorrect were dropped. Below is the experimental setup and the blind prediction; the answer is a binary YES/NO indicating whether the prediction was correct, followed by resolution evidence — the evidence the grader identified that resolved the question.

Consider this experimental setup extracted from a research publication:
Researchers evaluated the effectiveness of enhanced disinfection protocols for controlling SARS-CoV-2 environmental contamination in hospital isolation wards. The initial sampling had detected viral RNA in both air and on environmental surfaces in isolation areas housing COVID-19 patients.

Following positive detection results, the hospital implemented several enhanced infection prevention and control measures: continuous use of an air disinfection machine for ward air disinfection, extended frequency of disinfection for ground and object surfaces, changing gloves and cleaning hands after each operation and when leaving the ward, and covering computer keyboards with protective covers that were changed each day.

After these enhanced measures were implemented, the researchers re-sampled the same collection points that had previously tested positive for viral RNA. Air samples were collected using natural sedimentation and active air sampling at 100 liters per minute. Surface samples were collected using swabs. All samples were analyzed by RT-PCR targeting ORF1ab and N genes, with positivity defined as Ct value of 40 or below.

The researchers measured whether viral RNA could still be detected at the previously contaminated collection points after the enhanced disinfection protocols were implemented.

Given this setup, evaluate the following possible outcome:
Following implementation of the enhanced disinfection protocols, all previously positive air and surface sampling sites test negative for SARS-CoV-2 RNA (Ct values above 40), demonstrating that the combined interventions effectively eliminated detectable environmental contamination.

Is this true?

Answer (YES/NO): YES